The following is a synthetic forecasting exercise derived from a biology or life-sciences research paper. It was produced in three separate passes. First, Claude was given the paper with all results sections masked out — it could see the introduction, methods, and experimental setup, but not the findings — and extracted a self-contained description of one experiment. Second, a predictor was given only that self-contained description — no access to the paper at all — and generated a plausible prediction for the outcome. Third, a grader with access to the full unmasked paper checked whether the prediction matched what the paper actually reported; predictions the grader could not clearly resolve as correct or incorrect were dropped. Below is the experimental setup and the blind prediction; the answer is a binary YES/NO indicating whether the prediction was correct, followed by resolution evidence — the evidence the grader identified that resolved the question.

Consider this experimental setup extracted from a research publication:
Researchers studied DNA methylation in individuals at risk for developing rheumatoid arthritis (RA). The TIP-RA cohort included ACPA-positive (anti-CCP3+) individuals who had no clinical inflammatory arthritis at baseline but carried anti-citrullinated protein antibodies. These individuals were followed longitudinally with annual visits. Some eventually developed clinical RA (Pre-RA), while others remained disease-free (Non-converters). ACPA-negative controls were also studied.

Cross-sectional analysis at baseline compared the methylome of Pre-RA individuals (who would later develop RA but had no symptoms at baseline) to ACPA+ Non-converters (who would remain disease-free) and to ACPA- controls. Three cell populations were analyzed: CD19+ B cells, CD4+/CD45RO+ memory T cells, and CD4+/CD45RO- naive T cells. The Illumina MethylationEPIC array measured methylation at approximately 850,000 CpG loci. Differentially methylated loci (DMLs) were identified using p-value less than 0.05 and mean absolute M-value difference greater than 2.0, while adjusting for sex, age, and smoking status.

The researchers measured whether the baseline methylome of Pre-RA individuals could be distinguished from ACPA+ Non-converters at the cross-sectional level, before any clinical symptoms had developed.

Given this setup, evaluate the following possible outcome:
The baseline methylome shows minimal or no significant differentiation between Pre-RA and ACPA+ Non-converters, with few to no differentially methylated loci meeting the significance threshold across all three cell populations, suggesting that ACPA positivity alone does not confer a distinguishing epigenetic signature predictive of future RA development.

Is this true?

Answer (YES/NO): NO